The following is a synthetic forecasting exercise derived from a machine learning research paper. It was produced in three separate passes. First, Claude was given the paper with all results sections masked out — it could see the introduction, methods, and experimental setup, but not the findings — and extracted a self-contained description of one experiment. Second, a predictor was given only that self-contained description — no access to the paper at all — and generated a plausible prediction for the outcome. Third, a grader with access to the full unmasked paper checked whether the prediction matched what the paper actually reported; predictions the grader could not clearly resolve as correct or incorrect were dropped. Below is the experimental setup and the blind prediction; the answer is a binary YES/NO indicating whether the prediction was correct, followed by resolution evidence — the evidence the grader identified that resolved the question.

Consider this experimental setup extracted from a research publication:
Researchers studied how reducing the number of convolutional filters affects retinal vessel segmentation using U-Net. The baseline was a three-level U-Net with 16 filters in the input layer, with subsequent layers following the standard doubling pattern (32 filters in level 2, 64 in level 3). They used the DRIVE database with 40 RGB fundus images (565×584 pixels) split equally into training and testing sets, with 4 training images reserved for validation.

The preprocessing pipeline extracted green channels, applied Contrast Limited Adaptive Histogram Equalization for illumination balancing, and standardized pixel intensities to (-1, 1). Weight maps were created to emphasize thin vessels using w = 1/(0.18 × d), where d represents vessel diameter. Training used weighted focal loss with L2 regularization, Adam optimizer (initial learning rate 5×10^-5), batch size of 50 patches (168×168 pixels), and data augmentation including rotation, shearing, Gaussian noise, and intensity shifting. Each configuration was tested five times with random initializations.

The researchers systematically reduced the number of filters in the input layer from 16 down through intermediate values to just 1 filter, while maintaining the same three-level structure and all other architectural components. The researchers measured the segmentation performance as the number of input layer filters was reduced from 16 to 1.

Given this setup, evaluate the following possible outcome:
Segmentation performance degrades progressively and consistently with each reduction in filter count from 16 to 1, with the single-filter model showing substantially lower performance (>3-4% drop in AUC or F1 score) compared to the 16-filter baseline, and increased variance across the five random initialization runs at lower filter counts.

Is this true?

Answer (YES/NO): NO